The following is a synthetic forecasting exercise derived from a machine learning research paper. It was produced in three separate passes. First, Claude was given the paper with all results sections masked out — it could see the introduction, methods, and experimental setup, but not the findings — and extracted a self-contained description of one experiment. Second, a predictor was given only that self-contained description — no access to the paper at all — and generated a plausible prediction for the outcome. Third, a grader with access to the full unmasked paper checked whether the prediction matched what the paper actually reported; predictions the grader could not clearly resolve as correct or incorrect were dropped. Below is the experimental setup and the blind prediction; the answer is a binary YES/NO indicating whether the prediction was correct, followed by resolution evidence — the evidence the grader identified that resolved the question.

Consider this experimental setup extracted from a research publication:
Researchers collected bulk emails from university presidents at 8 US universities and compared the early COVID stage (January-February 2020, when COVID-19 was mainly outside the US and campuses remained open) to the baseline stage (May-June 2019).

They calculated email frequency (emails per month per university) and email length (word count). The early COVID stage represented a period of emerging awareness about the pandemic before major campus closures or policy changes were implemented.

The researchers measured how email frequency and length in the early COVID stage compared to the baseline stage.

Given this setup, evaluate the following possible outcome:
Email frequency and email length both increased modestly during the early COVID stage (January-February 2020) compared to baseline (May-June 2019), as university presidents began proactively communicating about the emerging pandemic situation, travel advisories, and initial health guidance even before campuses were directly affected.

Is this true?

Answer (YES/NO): NO